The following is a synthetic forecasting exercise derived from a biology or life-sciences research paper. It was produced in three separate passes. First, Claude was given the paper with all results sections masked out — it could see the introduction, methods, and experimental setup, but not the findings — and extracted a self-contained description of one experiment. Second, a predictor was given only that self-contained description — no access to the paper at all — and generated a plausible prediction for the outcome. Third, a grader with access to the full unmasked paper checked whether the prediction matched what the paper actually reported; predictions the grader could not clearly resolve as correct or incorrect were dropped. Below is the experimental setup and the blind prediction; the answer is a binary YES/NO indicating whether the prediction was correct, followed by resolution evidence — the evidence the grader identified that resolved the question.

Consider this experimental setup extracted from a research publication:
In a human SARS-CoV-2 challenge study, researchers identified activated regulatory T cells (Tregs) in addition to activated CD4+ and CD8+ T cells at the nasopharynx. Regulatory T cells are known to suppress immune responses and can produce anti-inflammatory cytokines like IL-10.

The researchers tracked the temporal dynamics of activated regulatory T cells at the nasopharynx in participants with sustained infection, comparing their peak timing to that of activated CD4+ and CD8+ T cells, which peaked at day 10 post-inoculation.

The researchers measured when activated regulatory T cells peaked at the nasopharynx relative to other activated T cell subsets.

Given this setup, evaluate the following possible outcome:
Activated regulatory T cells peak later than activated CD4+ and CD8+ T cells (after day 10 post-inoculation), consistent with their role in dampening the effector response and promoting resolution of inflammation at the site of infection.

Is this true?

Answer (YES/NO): YES